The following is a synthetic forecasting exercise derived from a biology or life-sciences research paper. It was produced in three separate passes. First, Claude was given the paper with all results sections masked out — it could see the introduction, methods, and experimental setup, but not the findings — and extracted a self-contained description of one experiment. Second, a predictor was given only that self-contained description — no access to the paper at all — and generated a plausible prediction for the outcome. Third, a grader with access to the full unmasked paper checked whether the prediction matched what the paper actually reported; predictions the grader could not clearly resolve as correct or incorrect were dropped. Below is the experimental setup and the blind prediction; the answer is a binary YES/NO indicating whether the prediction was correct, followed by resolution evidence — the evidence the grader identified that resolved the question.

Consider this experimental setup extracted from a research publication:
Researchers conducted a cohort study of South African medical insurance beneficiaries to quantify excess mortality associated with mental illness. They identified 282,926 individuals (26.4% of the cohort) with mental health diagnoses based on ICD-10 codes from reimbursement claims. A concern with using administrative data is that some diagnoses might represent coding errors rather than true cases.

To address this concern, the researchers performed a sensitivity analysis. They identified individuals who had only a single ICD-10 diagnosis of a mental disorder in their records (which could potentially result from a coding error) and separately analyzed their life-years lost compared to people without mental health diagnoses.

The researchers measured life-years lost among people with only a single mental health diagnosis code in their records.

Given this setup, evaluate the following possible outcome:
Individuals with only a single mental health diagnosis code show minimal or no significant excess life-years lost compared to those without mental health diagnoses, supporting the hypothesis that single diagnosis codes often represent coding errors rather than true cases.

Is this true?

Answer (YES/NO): NO